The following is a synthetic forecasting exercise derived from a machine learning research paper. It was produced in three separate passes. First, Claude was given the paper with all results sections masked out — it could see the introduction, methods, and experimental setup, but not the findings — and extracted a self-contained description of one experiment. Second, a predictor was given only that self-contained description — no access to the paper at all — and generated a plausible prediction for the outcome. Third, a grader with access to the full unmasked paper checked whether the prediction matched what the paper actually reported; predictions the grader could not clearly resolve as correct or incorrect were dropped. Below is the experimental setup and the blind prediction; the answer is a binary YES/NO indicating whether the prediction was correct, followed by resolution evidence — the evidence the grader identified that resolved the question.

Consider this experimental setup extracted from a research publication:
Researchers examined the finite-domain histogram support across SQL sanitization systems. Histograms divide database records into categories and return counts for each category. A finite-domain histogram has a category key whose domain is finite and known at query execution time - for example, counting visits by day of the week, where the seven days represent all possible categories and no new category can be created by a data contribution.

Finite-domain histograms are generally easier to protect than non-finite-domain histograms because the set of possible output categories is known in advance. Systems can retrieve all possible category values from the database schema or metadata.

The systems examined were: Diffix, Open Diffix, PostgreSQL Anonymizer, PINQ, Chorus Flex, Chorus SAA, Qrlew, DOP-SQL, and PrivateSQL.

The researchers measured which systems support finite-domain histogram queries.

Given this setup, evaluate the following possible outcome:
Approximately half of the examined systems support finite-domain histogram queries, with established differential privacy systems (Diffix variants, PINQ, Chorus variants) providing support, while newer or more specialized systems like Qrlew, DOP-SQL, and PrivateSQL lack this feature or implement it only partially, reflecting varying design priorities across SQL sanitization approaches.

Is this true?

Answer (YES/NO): NO